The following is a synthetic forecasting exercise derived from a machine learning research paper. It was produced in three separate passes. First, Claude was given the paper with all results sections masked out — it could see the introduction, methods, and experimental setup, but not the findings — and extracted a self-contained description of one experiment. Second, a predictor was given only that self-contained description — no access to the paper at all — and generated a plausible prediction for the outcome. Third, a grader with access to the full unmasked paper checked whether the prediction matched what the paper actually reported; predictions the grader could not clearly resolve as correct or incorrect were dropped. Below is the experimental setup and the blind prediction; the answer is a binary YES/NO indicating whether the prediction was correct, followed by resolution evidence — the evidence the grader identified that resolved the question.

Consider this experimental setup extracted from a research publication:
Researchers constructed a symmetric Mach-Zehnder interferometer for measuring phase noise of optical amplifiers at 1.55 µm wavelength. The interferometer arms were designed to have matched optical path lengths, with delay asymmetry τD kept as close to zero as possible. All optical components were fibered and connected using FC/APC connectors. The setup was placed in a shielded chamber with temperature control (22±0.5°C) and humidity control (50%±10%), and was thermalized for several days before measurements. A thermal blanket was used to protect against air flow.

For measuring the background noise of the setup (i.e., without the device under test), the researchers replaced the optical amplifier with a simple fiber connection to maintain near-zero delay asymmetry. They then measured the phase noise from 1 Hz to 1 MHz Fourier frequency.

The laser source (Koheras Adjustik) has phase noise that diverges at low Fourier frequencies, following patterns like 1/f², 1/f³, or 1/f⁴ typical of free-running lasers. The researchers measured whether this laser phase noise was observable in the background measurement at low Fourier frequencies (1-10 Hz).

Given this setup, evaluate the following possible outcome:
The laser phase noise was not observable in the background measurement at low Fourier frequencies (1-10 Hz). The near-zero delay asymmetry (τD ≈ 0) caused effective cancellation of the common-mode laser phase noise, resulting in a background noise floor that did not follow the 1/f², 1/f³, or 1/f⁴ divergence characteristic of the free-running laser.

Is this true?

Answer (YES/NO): YES